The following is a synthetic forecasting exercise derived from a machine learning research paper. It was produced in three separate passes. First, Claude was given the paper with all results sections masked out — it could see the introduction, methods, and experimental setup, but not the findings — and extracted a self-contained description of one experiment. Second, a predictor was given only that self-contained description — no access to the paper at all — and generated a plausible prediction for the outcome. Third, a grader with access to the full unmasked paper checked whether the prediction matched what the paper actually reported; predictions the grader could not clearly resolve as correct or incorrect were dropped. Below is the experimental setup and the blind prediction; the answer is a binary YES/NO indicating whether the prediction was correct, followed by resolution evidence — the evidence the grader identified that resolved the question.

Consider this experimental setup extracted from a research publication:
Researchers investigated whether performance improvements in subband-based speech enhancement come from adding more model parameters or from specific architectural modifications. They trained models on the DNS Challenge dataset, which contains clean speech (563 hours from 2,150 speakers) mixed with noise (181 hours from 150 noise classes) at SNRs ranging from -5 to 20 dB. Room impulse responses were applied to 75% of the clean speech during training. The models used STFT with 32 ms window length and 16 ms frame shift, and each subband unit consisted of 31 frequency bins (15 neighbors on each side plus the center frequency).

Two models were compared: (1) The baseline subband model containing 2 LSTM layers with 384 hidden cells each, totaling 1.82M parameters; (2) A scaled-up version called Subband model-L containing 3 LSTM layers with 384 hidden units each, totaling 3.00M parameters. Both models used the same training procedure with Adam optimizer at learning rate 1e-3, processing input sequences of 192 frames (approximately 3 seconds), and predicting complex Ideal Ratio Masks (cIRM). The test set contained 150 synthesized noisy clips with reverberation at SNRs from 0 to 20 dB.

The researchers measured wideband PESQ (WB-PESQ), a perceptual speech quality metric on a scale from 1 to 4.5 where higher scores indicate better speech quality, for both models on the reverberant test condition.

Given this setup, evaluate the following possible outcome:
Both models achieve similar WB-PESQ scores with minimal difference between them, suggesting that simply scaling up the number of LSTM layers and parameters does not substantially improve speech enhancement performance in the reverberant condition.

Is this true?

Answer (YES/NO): YES